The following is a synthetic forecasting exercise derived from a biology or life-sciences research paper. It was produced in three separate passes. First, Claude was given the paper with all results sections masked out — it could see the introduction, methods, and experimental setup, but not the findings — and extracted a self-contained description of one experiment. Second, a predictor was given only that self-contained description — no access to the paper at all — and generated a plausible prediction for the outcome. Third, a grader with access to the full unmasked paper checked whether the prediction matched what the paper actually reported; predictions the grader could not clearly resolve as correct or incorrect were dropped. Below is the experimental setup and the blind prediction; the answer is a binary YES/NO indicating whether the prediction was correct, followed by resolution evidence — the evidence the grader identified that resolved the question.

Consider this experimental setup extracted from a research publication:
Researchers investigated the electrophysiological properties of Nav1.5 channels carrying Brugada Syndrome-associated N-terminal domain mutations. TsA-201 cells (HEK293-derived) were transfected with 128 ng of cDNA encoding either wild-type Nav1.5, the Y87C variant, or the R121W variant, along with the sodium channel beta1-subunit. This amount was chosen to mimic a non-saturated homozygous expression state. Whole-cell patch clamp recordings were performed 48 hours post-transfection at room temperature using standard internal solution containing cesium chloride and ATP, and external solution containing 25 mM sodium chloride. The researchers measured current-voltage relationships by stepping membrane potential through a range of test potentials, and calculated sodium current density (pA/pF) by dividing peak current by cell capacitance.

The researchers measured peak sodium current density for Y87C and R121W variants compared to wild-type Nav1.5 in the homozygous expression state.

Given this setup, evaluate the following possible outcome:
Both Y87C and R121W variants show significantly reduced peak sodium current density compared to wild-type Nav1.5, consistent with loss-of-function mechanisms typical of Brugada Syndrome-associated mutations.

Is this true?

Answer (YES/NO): YES